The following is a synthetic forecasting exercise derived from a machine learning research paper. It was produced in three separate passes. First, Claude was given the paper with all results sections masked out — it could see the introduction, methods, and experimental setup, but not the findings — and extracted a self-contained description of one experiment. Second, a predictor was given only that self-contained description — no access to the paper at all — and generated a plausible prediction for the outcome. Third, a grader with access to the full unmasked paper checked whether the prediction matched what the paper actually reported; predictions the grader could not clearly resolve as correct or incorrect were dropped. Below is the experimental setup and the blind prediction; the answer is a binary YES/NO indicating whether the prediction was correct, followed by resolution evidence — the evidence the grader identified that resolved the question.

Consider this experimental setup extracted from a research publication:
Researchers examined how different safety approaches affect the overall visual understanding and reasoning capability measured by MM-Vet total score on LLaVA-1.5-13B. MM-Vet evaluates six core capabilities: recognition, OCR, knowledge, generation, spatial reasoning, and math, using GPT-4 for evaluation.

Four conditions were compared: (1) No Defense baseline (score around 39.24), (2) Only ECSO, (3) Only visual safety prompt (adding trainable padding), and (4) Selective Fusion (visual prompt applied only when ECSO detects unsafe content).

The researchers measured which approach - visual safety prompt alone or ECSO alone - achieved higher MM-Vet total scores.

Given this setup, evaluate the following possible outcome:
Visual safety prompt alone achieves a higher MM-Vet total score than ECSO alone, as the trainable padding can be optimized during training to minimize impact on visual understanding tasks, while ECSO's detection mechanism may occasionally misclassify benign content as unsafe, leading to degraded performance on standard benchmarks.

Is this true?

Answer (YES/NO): YES